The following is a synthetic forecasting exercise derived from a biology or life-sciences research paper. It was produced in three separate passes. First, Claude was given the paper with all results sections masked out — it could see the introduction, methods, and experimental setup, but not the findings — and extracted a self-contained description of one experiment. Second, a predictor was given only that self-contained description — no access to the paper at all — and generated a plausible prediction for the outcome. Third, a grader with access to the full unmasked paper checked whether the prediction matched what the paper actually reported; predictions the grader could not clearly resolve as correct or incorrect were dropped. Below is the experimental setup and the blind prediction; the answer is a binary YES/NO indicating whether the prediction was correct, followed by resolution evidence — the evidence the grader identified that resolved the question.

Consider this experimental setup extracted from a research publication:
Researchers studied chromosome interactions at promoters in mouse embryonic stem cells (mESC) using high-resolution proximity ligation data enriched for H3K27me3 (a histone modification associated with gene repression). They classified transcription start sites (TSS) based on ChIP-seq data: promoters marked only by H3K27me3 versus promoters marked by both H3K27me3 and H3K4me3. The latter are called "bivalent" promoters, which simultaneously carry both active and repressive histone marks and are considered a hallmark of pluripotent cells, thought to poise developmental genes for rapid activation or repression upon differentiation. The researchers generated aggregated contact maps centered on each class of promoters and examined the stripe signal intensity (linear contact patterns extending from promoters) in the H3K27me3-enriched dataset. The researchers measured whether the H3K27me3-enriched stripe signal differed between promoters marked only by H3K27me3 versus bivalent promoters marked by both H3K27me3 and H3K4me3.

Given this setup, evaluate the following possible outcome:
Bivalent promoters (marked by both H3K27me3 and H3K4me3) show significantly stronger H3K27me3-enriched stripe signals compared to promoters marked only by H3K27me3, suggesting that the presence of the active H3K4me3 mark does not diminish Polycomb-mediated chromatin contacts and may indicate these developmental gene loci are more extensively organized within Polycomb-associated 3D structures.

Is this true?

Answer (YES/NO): YES